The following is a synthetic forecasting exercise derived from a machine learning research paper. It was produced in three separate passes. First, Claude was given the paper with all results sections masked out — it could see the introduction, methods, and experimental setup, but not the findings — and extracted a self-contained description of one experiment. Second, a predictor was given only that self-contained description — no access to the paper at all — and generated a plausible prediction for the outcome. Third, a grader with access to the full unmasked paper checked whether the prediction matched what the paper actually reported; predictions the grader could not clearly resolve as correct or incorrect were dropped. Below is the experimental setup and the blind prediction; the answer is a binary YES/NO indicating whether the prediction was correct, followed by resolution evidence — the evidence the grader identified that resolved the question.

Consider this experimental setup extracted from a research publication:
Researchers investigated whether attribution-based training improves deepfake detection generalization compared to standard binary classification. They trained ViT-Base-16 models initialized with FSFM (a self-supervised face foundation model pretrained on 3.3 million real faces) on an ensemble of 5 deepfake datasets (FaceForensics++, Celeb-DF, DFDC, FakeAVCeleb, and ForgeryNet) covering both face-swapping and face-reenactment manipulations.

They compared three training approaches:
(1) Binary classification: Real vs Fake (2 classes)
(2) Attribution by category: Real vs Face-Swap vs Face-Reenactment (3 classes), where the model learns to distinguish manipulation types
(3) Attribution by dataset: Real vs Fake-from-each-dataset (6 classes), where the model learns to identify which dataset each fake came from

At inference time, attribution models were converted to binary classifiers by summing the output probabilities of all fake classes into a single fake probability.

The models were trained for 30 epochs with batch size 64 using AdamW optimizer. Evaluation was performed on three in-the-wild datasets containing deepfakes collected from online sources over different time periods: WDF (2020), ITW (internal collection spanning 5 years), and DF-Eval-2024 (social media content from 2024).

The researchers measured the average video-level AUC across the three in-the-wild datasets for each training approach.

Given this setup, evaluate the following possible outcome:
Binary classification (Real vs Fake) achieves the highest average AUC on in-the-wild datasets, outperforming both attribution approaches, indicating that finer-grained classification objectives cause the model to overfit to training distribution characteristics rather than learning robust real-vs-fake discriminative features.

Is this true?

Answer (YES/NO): YES